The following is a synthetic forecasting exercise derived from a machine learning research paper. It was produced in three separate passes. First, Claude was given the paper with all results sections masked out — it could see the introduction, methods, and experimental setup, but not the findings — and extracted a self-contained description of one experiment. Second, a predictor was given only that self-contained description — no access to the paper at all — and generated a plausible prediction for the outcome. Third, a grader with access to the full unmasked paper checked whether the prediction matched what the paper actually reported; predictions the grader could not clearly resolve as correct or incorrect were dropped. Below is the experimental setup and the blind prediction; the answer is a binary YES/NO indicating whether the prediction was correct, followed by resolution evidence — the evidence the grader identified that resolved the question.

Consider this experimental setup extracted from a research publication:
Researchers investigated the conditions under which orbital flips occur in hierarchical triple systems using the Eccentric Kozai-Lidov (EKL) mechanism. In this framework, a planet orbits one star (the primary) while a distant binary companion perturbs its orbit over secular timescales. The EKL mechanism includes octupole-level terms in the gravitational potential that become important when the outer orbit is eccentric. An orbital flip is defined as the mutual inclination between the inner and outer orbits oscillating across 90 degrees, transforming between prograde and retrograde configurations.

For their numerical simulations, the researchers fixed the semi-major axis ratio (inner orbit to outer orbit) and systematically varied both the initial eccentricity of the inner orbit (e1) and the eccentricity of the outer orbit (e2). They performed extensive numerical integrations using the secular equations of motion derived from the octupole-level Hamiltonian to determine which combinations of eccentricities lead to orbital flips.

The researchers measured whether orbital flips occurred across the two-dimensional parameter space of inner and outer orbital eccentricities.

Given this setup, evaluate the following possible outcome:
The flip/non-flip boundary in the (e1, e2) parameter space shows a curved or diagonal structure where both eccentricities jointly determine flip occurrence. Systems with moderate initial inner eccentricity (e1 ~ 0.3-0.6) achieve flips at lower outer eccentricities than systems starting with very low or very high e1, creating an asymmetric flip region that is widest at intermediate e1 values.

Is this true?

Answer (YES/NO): NO